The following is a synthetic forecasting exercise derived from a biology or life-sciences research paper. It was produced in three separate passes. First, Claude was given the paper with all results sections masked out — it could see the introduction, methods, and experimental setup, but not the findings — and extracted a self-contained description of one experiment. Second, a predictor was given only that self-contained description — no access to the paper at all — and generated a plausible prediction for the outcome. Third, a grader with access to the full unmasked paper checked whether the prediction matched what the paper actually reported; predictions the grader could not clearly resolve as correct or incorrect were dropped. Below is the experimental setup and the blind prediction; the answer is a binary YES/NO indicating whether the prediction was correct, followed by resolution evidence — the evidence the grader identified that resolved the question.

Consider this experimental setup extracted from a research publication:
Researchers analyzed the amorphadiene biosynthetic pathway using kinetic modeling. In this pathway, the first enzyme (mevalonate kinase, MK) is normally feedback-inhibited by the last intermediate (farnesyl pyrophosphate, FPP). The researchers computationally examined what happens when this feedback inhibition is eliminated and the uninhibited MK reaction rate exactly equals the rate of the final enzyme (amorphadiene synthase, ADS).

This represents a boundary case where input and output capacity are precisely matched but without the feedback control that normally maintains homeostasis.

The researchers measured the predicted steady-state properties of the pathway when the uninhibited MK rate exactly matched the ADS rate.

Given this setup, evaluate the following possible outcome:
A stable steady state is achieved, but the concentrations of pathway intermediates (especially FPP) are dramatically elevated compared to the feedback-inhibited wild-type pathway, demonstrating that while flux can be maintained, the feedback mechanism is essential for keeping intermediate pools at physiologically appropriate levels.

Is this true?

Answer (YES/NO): NO